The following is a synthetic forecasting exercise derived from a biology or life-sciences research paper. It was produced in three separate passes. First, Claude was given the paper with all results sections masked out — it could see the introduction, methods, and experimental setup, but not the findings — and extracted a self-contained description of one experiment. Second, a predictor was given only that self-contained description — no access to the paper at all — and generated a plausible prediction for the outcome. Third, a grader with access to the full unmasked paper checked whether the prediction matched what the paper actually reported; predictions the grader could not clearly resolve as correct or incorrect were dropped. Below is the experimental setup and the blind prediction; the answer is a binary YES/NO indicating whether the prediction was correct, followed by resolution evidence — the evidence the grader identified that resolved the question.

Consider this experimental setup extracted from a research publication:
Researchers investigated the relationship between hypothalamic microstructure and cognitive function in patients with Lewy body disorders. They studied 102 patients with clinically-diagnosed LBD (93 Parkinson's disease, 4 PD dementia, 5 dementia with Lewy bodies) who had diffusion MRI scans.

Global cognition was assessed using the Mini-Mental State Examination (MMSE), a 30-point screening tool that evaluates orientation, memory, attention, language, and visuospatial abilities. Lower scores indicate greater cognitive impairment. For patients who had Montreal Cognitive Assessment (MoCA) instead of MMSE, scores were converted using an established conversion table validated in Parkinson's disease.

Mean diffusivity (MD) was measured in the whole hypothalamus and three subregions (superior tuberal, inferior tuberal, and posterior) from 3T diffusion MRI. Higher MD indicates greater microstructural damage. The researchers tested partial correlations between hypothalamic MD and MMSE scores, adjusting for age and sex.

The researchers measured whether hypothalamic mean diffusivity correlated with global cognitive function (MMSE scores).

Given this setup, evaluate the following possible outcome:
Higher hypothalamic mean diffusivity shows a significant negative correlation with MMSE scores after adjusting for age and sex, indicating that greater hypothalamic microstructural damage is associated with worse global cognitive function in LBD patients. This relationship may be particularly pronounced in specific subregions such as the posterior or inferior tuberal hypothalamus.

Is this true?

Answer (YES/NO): NO